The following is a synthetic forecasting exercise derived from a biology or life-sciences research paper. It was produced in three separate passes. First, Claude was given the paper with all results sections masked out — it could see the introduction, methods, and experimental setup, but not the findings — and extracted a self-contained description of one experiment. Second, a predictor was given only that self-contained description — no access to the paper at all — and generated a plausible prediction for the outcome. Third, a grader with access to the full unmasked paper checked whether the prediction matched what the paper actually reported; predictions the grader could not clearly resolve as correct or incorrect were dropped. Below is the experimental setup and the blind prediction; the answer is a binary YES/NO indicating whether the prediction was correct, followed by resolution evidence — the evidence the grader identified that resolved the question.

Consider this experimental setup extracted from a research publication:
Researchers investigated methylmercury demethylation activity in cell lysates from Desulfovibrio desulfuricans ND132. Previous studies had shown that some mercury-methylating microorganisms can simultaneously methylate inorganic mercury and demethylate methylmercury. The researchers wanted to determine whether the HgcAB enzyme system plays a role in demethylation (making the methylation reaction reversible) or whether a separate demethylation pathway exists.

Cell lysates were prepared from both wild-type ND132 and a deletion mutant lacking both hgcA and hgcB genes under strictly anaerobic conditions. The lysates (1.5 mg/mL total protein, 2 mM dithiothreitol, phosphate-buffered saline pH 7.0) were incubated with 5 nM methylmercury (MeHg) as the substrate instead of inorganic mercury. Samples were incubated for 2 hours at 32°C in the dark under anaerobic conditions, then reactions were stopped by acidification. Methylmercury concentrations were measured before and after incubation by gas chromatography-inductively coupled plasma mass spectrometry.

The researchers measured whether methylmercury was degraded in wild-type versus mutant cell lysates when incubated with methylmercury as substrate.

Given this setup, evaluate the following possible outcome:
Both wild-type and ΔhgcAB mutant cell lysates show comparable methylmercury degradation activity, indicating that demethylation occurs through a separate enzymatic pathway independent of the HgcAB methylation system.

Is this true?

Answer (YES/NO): NO